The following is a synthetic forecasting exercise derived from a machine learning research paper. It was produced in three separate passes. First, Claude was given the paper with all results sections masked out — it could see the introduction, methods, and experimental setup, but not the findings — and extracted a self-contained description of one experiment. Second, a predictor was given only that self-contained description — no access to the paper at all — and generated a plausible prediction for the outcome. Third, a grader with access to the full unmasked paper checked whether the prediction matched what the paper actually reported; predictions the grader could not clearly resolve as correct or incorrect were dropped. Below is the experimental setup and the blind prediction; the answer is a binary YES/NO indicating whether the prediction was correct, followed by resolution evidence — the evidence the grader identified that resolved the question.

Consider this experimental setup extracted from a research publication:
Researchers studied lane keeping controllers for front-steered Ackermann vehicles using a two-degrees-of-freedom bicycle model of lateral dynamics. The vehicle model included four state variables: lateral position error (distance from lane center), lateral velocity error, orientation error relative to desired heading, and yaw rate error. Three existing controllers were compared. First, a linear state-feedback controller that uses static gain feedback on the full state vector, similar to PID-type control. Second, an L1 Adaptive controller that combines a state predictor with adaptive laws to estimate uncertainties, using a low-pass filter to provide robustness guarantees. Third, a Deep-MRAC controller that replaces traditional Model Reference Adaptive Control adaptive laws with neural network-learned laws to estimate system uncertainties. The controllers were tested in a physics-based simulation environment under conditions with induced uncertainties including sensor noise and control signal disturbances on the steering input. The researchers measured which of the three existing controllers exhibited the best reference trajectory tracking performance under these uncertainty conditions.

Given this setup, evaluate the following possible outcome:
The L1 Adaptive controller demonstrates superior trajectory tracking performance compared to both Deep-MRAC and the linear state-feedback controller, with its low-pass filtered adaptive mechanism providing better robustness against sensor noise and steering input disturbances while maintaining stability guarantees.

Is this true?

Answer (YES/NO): YES